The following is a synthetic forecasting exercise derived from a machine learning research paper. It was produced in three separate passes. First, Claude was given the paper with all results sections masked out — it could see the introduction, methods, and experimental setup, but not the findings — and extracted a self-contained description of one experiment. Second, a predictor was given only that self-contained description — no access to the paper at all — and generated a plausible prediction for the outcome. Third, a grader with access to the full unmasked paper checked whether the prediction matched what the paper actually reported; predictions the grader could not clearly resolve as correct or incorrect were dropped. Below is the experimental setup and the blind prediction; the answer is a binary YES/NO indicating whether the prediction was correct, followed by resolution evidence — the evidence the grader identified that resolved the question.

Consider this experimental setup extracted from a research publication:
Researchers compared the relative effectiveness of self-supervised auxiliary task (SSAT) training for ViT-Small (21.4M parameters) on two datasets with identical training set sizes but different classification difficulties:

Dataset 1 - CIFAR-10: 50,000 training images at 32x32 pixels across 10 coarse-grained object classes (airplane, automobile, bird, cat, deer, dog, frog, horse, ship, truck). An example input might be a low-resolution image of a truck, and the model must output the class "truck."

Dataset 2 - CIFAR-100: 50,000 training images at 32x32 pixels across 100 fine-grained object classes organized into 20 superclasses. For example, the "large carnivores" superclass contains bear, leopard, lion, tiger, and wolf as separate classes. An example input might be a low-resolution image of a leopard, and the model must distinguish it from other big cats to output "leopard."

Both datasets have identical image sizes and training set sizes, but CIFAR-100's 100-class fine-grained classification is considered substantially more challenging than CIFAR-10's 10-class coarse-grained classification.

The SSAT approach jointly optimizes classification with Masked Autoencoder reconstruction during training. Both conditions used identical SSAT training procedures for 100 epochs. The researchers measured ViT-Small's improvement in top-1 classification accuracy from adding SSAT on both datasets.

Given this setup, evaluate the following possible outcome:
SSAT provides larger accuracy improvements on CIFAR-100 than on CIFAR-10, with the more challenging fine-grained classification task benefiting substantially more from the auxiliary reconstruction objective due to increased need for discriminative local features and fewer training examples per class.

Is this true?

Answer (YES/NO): YES